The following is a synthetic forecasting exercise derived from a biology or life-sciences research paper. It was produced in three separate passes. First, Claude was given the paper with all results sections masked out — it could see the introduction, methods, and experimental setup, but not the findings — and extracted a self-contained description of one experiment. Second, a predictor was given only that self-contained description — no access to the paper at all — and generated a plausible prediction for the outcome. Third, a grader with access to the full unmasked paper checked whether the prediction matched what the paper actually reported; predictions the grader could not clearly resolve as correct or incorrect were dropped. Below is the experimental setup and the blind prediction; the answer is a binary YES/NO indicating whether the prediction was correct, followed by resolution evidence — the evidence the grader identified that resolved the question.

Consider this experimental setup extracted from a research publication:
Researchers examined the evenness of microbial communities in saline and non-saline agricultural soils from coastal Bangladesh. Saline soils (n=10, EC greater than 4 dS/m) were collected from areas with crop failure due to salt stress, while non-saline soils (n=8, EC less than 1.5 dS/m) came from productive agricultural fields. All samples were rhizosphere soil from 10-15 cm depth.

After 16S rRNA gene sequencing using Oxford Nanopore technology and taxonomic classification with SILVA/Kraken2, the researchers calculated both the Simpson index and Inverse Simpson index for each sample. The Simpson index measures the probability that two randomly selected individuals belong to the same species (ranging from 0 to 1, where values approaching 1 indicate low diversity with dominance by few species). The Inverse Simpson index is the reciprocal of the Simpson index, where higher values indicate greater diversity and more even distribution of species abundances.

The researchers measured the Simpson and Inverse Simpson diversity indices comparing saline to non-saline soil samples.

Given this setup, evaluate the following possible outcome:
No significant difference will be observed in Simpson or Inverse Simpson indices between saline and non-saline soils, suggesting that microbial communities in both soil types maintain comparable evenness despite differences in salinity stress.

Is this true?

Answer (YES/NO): NO